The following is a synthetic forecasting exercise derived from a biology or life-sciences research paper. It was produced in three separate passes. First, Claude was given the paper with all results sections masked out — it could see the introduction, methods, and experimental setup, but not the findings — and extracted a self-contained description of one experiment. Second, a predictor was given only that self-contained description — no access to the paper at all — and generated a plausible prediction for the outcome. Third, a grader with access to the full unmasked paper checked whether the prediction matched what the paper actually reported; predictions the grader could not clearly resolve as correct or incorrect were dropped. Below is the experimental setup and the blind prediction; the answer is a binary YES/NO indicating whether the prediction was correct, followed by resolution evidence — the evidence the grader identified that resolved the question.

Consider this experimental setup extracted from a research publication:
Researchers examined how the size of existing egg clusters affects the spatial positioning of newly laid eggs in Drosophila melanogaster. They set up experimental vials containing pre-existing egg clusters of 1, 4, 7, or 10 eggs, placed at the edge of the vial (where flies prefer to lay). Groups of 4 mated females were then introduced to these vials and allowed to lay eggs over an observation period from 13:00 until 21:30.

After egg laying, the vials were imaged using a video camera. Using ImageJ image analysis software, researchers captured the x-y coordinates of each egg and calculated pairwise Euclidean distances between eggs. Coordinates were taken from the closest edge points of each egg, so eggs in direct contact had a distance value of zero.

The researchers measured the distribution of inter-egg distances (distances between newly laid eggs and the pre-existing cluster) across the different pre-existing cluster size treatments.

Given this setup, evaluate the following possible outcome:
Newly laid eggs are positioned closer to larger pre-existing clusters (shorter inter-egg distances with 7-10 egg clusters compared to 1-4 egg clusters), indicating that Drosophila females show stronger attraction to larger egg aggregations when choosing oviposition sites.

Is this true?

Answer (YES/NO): NO